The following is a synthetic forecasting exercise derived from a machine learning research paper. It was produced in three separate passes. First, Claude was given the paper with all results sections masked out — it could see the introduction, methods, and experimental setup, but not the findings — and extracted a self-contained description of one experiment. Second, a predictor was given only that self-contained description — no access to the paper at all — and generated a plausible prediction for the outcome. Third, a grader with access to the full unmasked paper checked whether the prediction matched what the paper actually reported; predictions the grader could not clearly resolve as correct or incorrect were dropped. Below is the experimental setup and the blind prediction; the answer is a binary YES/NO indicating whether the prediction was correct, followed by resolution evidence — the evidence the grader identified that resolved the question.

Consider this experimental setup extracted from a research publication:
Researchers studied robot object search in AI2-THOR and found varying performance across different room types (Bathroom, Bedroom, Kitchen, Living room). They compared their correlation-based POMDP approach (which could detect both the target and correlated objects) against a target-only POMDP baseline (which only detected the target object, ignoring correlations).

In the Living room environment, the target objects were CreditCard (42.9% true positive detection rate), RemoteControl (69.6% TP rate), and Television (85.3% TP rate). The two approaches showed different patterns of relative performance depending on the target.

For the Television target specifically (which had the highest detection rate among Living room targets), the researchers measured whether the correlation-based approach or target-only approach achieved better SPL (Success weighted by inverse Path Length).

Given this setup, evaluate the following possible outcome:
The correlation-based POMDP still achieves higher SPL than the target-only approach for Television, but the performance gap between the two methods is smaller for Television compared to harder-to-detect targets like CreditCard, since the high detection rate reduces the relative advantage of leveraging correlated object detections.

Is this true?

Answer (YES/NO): NO